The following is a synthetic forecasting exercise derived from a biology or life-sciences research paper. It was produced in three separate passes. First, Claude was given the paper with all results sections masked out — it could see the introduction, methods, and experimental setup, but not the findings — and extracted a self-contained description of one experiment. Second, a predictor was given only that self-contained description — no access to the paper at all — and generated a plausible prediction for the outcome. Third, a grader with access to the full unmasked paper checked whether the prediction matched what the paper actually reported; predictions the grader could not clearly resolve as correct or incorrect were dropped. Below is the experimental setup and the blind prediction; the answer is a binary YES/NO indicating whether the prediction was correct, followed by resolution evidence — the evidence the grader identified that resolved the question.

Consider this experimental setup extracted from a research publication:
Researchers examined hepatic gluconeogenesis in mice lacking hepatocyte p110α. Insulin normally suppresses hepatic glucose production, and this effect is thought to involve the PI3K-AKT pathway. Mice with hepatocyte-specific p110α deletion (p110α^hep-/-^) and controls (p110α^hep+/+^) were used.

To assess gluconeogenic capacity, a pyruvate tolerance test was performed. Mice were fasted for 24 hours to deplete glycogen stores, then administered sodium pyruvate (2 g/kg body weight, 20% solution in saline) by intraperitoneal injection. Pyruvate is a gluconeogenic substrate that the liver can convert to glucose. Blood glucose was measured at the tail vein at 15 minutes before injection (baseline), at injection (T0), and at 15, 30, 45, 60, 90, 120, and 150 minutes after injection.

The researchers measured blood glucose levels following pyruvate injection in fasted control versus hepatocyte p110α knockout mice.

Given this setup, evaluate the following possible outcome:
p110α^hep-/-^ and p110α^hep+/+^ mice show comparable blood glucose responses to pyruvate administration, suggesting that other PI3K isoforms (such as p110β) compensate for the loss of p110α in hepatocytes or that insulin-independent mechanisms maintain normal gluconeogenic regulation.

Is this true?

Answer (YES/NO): NO